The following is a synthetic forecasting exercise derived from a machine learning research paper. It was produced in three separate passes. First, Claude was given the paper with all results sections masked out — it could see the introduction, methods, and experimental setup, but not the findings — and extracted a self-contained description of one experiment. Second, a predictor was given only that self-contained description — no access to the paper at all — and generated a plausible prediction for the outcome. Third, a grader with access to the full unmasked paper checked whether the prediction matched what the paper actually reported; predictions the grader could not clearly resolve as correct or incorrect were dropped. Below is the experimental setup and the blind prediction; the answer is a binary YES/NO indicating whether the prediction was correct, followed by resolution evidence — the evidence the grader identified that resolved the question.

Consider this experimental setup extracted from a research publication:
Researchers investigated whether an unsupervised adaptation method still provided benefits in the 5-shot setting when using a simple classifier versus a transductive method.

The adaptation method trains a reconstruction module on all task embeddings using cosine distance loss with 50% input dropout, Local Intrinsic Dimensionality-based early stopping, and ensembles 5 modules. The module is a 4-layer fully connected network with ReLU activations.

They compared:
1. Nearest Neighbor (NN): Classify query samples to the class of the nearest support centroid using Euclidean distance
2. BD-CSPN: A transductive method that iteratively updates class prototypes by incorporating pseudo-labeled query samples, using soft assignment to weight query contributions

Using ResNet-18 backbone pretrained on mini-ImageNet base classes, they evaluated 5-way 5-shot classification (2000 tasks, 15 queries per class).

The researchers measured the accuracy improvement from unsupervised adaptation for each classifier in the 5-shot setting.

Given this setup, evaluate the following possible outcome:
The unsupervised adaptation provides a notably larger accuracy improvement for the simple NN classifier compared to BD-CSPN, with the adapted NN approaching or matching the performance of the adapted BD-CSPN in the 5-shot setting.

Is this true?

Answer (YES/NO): YES